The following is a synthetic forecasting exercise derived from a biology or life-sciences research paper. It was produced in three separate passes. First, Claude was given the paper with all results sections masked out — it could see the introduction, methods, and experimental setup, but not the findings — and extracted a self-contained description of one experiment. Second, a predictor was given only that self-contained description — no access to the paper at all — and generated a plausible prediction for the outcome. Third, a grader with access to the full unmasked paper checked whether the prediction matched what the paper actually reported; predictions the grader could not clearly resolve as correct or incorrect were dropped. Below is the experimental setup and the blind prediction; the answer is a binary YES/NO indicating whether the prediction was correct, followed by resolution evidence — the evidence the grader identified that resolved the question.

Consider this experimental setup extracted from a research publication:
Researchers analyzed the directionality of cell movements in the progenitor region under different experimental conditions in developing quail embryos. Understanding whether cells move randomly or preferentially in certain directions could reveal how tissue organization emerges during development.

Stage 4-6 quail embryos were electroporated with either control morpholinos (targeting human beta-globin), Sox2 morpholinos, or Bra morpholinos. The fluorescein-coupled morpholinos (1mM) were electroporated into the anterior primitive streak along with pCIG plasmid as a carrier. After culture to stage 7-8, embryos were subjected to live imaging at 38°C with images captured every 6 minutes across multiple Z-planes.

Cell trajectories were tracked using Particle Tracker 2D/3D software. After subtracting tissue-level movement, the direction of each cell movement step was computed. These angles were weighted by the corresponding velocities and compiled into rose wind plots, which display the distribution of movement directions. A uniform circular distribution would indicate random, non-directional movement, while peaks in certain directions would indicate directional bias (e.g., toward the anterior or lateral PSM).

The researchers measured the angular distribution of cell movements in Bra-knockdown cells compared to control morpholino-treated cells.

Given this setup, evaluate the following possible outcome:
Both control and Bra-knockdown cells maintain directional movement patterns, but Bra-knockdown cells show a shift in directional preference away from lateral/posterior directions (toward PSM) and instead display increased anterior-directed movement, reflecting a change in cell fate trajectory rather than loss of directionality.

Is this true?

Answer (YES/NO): YES